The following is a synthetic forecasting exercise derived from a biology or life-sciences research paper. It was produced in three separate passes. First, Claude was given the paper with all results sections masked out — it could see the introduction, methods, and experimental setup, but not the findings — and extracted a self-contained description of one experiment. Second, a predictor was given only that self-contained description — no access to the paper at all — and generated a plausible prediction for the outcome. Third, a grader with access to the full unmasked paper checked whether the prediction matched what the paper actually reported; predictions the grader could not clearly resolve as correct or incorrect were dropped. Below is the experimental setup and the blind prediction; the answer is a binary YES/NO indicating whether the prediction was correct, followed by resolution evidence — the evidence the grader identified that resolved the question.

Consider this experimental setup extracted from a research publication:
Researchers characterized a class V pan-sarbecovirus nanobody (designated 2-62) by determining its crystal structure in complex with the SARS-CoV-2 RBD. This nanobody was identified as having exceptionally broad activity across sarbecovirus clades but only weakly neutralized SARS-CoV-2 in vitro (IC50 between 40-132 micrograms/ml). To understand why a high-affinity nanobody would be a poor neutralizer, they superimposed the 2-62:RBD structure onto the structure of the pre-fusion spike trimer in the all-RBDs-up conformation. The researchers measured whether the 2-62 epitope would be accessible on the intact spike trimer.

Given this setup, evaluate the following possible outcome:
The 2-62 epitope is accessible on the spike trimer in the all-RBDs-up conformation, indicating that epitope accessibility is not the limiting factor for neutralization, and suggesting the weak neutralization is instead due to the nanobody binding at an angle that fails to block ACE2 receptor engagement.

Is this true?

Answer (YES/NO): NO